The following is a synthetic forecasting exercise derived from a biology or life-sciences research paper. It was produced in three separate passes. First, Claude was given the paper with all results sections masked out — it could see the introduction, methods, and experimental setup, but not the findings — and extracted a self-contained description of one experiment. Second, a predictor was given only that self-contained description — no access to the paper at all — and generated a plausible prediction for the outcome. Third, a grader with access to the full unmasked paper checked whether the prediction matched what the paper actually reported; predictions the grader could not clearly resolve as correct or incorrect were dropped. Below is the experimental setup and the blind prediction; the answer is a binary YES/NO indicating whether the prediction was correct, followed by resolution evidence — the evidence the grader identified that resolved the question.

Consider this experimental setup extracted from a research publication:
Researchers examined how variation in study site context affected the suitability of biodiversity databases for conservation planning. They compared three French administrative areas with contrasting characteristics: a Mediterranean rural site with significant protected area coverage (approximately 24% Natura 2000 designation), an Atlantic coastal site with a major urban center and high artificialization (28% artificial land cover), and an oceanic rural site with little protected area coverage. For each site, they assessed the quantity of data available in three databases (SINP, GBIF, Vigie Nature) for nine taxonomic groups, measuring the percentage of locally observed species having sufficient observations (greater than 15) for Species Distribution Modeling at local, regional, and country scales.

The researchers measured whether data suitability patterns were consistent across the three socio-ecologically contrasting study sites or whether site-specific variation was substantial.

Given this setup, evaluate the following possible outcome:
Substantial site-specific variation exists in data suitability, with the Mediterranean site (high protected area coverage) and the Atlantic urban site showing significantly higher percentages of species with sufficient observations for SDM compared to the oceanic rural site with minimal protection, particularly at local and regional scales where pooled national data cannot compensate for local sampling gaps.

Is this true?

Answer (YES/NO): NO